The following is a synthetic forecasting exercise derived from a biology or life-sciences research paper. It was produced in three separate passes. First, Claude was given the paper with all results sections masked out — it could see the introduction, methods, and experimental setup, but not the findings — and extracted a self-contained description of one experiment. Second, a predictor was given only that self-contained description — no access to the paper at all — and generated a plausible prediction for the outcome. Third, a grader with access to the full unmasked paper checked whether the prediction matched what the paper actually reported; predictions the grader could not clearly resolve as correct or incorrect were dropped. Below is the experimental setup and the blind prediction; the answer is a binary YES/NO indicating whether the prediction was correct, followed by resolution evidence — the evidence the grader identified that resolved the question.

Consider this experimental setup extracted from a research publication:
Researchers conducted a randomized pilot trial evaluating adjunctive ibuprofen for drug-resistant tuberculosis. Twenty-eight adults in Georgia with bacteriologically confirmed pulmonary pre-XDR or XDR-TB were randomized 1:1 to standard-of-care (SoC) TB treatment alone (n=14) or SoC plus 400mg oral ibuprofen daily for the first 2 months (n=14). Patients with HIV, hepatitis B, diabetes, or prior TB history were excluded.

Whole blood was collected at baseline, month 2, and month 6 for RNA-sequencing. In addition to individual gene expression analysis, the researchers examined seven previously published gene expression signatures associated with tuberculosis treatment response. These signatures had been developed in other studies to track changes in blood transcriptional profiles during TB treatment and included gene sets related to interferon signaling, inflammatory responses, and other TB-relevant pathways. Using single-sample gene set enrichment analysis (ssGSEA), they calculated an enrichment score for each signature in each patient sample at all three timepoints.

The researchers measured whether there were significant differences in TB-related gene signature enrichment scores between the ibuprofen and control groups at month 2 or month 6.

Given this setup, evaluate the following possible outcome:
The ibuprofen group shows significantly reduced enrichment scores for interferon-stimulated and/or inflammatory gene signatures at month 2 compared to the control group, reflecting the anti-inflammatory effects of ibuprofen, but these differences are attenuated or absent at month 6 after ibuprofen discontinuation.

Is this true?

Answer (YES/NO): NO